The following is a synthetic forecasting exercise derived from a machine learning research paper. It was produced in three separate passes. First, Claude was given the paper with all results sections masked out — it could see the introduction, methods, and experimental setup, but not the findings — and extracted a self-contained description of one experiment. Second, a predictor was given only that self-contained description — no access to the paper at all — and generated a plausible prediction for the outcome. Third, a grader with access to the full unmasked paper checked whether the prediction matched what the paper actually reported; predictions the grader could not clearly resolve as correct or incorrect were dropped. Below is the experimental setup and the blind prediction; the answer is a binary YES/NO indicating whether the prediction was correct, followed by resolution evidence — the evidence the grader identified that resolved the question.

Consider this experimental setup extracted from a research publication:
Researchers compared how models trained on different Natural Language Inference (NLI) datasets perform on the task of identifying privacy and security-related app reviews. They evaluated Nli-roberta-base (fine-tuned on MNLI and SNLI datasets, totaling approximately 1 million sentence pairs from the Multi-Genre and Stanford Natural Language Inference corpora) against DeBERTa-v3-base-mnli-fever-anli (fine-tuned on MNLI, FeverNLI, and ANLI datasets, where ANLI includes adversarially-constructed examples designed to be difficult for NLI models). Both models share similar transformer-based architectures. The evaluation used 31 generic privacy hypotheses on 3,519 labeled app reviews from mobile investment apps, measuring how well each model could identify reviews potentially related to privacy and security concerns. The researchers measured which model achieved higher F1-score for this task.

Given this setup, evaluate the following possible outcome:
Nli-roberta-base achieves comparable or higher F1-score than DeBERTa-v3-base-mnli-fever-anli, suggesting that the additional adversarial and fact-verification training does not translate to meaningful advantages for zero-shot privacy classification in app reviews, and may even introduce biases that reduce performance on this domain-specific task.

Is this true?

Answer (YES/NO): NO